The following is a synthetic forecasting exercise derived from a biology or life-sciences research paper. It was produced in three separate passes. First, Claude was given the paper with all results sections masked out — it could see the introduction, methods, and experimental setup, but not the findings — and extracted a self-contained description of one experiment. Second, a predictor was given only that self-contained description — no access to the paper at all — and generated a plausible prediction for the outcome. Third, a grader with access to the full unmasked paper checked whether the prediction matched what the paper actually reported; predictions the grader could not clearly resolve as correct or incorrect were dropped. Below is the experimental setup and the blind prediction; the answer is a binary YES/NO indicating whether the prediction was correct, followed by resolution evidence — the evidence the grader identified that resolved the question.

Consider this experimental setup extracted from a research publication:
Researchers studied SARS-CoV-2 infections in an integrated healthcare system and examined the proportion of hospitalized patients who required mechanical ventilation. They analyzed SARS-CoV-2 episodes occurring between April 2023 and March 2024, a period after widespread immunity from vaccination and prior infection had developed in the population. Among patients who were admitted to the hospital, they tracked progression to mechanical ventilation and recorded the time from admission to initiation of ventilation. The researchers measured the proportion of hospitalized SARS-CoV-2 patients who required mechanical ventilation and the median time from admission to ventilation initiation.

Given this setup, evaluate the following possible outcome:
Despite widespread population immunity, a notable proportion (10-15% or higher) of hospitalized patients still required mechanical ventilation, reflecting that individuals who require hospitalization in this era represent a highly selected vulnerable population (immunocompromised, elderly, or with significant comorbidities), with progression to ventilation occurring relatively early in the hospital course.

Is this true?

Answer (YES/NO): NO